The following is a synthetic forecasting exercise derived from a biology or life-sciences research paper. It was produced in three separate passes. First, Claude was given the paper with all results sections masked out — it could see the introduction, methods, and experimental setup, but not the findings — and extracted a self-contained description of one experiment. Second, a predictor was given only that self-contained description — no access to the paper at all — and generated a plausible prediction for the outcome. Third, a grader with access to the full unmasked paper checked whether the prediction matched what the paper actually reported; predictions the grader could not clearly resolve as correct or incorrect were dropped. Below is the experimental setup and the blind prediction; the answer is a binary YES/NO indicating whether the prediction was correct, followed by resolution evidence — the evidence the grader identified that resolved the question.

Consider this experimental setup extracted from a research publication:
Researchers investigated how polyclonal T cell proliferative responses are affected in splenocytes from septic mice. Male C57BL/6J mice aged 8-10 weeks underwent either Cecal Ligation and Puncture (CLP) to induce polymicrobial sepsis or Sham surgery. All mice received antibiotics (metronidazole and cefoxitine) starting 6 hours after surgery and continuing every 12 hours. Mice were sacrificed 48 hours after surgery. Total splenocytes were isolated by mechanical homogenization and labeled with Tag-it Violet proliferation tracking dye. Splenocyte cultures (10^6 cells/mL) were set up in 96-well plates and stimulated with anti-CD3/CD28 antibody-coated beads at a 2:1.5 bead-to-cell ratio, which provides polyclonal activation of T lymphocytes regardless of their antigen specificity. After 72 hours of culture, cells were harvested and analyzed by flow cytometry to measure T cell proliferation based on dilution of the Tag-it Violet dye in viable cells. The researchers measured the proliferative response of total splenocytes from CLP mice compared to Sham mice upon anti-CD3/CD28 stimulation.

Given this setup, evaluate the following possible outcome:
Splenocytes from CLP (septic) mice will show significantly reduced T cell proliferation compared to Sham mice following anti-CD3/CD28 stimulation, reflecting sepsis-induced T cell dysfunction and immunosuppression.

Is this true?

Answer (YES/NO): YES